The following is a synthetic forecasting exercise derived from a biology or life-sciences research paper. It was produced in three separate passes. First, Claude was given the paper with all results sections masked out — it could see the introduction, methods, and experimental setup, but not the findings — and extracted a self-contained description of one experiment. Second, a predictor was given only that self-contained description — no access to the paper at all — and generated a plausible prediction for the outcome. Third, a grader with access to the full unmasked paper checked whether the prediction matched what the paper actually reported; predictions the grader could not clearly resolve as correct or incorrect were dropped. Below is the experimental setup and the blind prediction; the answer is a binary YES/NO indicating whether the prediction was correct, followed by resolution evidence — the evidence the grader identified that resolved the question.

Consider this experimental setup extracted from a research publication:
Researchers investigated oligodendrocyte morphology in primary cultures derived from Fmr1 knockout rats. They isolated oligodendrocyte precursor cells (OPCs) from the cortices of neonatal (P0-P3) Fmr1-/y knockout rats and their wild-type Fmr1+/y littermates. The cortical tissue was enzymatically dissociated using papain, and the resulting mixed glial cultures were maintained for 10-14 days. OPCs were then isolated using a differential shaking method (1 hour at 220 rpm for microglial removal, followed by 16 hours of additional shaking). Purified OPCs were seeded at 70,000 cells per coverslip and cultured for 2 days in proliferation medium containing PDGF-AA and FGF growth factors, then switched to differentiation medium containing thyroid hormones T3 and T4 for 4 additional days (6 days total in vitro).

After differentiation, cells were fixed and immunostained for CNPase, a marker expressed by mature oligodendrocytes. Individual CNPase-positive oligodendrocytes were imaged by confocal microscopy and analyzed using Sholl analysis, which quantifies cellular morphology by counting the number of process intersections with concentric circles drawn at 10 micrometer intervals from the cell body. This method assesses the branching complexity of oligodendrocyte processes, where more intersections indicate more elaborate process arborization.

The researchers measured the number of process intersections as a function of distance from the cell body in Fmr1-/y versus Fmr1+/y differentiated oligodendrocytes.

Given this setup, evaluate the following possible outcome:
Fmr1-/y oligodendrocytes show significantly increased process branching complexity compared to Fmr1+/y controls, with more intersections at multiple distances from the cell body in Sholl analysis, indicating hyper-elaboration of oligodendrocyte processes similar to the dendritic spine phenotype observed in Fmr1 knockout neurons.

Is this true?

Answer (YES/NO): NO